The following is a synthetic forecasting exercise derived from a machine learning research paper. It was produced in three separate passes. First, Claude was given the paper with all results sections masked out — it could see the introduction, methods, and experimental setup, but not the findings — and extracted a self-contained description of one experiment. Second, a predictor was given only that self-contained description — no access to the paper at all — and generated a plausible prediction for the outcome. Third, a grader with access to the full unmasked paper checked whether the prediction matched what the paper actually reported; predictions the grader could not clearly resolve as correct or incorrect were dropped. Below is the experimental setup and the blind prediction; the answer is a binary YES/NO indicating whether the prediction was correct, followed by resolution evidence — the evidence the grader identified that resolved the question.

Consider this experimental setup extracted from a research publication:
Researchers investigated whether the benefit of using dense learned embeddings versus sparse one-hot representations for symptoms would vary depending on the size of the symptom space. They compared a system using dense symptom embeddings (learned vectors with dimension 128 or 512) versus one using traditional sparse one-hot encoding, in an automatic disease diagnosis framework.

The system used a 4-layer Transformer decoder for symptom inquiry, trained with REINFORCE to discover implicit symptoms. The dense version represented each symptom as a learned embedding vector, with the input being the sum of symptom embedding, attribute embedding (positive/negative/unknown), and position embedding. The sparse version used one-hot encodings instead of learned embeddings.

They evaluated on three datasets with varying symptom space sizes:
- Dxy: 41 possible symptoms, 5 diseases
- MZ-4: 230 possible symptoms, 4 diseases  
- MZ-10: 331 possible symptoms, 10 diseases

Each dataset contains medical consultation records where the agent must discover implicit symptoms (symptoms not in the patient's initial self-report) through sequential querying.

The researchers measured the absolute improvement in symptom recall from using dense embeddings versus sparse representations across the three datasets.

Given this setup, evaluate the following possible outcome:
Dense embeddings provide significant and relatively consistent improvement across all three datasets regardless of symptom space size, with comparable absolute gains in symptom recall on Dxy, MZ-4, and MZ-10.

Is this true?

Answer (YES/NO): NO